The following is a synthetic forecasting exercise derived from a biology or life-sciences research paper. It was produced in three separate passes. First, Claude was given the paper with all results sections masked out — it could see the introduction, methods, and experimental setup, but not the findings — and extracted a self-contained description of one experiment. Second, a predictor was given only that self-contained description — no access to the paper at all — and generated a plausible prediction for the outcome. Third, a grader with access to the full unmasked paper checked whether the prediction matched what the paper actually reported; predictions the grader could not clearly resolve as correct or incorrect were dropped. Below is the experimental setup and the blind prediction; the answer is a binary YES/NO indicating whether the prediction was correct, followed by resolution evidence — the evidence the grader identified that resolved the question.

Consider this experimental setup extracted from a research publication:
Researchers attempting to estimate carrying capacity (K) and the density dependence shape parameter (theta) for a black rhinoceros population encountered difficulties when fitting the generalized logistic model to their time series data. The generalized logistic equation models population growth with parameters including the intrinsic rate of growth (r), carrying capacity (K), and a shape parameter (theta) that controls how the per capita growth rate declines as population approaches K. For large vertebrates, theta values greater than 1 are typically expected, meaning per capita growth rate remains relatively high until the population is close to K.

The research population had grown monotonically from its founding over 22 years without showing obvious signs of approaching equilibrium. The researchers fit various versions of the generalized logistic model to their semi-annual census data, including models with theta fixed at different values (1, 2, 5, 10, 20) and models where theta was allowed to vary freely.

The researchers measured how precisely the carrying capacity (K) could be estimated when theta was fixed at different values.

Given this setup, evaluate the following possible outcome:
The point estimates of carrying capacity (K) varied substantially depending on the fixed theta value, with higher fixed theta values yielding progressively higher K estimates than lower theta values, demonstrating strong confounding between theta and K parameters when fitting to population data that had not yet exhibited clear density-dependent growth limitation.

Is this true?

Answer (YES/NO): NO